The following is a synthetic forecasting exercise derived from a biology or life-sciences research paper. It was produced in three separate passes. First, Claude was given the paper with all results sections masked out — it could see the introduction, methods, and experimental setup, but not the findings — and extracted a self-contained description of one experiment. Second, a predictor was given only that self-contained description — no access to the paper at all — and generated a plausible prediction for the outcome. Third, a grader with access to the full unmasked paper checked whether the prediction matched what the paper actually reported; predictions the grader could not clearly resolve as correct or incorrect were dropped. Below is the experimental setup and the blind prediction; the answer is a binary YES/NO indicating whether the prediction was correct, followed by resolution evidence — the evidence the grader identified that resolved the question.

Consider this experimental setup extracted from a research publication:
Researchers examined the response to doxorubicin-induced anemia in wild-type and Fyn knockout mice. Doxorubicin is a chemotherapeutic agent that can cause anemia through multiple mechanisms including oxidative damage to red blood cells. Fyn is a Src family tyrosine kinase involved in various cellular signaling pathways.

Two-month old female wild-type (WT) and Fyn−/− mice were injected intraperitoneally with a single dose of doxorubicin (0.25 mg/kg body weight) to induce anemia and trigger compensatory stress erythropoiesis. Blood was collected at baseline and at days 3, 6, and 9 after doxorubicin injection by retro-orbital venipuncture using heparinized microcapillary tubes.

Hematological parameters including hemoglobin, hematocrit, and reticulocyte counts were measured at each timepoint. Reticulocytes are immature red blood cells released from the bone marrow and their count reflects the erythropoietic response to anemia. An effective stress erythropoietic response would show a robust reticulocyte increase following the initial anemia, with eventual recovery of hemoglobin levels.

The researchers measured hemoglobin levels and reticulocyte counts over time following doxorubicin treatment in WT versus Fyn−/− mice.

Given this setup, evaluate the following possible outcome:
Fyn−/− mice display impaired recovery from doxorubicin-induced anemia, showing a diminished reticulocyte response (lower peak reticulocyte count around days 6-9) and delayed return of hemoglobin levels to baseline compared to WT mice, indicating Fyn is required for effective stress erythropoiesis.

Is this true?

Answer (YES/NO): YES